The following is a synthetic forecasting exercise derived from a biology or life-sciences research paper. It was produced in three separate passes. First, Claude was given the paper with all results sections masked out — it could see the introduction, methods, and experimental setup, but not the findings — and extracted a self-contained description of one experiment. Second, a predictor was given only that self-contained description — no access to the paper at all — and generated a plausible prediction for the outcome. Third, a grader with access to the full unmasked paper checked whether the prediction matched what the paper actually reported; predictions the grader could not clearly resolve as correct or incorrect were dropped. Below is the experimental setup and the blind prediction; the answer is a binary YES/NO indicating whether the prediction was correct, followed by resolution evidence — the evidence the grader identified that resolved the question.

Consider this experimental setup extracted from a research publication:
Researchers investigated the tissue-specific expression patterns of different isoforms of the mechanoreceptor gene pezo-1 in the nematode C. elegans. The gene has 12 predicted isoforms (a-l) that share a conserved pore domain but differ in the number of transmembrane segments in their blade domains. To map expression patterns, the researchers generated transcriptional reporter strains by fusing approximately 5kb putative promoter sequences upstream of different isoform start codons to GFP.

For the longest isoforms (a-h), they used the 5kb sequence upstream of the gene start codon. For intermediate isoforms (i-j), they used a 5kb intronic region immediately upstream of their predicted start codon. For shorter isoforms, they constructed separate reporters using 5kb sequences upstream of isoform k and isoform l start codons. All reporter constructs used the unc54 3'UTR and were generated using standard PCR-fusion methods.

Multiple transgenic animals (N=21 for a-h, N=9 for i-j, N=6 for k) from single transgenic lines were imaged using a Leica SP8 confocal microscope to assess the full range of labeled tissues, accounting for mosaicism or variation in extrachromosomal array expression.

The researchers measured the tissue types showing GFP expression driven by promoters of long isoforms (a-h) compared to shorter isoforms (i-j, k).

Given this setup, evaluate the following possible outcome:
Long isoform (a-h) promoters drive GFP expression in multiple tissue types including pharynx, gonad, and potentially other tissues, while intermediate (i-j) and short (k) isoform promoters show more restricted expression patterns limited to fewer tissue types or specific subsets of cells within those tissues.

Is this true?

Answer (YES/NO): NO